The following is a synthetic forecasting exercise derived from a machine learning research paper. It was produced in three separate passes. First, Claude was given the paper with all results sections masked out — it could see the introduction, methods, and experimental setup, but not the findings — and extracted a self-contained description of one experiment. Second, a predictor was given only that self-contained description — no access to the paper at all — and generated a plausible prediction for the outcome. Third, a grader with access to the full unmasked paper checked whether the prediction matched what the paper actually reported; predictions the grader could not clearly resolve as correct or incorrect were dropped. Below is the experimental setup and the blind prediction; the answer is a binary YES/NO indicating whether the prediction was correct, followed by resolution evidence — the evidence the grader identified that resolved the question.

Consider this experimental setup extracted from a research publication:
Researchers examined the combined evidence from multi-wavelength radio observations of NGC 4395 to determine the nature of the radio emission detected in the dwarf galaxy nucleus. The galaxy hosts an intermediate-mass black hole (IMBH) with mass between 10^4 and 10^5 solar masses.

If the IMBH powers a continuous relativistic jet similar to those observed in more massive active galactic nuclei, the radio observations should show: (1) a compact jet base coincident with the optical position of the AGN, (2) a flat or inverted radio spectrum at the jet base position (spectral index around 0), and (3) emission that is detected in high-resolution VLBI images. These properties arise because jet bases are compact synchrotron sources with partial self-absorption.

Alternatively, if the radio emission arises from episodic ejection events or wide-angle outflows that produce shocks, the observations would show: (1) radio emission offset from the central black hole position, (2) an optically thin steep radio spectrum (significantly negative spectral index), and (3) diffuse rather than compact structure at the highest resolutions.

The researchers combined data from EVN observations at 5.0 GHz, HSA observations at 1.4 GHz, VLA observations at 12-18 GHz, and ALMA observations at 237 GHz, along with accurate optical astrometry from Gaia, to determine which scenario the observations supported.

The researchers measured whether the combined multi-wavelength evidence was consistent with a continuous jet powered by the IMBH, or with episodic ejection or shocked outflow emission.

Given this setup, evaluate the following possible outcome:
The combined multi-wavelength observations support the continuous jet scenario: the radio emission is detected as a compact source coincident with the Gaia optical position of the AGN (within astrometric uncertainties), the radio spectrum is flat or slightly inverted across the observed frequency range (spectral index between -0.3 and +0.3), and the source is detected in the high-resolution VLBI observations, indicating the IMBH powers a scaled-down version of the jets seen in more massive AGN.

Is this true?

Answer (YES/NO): NO